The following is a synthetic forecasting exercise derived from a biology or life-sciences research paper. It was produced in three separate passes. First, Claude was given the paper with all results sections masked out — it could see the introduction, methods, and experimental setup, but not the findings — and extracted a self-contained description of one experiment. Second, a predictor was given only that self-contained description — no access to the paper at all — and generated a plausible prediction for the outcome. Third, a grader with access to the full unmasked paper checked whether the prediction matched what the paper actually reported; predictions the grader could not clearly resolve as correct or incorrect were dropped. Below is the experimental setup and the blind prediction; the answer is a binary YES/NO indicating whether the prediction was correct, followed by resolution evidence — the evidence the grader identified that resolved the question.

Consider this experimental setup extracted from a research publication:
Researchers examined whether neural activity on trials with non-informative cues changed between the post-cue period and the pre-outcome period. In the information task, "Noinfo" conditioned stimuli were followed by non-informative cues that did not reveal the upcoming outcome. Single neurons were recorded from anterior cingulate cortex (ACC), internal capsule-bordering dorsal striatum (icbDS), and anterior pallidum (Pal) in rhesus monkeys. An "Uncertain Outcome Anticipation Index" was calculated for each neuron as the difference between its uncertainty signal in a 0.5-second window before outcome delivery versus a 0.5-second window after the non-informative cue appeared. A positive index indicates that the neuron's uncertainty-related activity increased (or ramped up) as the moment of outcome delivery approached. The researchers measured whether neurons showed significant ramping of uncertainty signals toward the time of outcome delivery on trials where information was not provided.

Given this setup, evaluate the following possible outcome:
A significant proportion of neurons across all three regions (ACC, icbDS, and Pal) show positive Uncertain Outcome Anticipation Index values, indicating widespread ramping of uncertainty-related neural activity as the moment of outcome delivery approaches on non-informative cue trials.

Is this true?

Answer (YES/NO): YES